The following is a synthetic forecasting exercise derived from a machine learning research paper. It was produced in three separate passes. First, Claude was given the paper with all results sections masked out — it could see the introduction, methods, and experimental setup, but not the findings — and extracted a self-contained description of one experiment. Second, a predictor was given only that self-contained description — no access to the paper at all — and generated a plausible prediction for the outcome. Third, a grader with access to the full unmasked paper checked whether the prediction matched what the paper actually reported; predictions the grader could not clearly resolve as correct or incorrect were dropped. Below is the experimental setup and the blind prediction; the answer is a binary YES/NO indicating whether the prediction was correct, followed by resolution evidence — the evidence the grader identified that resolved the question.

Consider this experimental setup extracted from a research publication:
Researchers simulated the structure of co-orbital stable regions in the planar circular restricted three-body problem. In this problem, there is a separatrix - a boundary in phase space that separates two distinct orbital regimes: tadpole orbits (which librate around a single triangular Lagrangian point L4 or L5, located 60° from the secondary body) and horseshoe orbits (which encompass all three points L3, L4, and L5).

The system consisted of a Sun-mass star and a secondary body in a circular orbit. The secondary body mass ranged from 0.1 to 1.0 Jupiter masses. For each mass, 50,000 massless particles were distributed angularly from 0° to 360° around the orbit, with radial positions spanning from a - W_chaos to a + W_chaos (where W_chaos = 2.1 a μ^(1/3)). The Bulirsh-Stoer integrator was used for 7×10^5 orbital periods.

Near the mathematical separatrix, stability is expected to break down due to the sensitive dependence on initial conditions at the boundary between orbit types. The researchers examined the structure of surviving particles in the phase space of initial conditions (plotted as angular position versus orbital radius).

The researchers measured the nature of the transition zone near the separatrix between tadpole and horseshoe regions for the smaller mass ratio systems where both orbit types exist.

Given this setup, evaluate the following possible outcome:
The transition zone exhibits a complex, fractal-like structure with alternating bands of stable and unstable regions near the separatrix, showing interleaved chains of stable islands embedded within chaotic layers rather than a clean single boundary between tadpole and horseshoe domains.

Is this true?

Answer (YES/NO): NO